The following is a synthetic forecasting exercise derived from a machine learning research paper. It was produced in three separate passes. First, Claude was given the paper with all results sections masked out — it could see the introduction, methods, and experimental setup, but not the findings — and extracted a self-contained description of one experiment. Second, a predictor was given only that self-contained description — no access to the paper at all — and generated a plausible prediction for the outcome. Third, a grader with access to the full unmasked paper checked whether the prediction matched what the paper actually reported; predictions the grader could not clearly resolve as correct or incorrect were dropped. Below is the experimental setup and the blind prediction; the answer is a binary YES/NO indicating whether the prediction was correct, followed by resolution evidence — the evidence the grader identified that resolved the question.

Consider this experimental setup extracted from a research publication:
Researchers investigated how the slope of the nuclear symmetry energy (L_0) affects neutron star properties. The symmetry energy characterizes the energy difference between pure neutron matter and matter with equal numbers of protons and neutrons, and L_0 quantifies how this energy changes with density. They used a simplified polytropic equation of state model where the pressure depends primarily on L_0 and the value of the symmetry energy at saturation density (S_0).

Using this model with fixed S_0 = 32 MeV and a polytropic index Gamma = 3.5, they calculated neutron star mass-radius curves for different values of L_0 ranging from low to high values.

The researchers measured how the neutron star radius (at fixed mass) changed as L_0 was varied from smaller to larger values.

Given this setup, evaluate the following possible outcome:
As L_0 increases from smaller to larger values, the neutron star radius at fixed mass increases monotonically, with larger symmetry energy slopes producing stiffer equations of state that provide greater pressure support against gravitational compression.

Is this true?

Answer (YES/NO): YES